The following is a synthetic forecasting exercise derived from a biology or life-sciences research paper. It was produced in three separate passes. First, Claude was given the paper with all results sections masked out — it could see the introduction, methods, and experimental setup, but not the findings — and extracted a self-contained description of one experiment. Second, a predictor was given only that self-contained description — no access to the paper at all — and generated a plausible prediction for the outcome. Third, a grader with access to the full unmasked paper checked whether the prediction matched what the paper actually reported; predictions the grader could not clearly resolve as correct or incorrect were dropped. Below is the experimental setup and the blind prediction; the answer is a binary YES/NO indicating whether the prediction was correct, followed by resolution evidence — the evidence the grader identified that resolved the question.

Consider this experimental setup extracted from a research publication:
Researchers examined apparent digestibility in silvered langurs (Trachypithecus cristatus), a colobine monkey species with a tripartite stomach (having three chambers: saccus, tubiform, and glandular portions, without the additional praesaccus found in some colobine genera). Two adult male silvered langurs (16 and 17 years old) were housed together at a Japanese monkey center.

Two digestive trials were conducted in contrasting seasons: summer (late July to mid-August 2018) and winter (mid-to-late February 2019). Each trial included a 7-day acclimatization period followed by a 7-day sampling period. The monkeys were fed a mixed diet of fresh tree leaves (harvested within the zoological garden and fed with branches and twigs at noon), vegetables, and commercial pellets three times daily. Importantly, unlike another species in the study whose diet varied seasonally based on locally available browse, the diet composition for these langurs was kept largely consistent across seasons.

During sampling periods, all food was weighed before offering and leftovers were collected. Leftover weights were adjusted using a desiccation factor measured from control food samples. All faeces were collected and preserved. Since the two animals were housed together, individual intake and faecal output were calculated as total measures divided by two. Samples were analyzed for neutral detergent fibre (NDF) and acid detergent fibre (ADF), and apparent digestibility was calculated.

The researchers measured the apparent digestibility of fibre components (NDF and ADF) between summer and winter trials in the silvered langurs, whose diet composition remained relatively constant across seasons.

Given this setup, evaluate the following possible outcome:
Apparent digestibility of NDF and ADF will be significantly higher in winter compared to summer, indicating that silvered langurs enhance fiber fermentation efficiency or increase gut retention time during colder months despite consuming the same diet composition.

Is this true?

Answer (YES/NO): NO